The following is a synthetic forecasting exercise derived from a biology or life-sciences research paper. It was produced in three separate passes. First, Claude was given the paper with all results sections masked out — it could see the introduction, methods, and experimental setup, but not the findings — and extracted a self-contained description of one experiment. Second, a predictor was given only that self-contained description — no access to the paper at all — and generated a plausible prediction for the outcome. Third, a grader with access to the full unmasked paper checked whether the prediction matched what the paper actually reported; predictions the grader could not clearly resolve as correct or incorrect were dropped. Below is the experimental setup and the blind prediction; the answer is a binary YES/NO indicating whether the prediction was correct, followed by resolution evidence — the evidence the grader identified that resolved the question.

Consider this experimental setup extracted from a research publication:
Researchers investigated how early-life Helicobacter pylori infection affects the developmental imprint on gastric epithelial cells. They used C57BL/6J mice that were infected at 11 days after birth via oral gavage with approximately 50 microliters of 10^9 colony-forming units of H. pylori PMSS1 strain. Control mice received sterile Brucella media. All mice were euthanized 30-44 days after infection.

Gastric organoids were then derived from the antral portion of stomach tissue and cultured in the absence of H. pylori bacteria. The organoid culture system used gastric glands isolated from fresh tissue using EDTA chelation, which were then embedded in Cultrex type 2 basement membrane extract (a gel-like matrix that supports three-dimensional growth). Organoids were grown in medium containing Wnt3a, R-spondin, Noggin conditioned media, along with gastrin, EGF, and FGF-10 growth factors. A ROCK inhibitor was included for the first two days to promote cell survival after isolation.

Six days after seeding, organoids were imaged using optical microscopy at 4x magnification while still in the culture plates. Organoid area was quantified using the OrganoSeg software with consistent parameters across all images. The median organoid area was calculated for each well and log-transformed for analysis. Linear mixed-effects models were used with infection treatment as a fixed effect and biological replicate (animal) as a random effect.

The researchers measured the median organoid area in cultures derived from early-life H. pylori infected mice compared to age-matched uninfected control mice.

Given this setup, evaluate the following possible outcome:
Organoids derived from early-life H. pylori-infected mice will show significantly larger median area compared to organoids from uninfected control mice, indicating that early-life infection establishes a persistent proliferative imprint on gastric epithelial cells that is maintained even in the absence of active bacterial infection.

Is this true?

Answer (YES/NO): YES